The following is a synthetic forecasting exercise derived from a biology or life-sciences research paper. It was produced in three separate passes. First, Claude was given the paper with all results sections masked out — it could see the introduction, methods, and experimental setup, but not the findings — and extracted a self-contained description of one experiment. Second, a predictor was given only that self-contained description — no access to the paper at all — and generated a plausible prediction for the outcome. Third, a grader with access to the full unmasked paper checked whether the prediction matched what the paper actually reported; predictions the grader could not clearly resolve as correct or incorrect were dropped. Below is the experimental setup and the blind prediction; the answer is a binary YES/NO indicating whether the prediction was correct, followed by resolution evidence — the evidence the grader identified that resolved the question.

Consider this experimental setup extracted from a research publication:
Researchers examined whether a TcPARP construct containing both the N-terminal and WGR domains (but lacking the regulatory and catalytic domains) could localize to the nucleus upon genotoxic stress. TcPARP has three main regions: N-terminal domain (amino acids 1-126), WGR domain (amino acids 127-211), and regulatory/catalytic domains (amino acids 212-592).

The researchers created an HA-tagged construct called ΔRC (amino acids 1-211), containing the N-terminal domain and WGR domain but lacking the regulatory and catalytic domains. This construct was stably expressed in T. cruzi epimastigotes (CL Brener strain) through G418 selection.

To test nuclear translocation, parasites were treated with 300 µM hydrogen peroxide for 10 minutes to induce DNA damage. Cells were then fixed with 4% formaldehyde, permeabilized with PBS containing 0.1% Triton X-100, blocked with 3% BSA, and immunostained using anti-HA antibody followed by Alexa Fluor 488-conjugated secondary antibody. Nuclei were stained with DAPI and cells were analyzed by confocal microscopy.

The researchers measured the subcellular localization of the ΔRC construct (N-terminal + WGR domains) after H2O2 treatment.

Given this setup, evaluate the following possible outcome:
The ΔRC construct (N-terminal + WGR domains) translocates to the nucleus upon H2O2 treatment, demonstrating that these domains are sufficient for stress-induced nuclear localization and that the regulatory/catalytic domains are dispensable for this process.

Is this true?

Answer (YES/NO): YES